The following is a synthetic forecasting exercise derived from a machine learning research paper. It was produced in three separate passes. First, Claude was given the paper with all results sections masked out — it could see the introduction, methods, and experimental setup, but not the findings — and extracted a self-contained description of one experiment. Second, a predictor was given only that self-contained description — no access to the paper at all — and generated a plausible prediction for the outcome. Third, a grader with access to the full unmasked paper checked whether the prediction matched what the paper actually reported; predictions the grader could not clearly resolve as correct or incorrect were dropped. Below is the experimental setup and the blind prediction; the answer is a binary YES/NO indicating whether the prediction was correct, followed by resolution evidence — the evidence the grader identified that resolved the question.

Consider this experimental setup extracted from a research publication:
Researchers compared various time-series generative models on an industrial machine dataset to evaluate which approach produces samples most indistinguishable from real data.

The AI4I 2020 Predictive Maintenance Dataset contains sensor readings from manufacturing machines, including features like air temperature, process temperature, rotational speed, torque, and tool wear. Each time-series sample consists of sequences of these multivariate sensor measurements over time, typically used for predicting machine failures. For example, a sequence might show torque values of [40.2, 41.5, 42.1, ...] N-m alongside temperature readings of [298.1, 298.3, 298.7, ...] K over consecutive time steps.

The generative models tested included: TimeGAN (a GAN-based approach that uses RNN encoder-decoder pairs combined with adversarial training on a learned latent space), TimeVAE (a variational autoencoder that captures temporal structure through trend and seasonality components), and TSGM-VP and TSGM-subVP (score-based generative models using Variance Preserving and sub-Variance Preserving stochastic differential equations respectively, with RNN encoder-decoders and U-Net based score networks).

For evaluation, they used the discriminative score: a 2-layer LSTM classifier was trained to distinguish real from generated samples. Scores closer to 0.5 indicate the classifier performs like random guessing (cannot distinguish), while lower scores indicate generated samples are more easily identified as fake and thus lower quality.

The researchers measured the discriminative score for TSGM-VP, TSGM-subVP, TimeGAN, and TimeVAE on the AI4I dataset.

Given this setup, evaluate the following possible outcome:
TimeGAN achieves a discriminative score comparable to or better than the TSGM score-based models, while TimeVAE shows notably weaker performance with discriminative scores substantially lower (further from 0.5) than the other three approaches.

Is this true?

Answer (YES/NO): NO